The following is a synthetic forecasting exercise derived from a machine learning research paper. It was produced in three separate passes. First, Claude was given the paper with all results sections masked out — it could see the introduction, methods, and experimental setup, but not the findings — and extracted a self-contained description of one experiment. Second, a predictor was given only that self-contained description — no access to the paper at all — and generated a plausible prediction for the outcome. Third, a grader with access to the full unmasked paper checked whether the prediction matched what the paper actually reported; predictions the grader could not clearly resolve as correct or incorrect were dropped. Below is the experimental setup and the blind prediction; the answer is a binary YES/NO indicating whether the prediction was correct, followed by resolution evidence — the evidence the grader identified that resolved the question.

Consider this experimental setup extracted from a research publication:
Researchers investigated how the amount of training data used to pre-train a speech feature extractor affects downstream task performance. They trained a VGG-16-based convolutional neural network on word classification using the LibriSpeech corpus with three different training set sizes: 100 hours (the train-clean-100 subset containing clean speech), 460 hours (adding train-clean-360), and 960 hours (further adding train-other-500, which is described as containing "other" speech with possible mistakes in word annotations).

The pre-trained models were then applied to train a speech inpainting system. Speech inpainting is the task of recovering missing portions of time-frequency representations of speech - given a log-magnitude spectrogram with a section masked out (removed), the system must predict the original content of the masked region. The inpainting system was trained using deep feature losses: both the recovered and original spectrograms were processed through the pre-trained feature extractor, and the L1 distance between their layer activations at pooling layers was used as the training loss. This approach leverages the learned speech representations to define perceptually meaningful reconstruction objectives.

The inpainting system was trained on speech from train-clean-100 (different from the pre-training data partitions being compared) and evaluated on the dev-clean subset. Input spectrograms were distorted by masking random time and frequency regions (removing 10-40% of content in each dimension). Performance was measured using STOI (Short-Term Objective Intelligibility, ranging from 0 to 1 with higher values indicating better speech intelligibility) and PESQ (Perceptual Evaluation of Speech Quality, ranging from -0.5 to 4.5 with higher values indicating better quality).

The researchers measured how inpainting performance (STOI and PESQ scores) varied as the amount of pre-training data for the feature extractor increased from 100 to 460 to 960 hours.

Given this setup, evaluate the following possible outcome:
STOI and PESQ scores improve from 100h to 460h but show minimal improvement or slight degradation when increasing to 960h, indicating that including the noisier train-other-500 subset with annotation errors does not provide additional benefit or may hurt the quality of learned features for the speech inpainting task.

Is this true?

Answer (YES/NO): YES